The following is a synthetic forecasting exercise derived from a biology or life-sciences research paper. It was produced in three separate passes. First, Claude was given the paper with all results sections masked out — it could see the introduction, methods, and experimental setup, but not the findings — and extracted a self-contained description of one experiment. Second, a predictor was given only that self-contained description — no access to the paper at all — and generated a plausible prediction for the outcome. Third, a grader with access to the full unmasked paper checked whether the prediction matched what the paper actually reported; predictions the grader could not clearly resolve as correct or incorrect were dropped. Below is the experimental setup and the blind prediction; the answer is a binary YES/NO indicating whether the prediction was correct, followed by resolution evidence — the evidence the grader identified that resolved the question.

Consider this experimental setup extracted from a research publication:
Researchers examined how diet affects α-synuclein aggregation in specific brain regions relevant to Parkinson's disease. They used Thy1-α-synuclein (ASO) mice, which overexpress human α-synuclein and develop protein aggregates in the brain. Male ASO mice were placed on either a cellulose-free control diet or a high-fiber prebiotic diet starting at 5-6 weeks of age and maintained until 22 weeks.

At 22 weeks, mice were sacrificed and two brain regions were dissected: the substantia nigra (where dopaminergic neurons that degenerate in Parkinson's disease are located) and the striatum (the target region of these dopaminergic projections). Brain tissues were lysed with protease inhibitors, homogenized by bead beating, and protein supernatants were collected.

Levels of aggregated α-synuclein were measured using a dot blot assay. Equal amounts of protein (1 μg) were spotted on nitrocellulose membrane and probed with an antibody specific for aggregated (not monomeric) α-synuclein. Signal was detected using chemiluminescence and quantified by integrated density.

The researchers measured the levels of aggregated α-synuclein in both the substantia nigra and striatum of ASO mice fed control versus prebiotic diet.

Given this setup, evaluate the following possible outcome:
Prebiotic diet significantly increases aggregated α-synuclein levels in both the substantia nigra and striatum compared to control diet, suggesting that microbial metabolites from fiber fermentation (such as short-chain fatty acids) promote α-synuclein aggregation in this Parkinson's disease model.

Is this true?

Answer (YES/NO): NO